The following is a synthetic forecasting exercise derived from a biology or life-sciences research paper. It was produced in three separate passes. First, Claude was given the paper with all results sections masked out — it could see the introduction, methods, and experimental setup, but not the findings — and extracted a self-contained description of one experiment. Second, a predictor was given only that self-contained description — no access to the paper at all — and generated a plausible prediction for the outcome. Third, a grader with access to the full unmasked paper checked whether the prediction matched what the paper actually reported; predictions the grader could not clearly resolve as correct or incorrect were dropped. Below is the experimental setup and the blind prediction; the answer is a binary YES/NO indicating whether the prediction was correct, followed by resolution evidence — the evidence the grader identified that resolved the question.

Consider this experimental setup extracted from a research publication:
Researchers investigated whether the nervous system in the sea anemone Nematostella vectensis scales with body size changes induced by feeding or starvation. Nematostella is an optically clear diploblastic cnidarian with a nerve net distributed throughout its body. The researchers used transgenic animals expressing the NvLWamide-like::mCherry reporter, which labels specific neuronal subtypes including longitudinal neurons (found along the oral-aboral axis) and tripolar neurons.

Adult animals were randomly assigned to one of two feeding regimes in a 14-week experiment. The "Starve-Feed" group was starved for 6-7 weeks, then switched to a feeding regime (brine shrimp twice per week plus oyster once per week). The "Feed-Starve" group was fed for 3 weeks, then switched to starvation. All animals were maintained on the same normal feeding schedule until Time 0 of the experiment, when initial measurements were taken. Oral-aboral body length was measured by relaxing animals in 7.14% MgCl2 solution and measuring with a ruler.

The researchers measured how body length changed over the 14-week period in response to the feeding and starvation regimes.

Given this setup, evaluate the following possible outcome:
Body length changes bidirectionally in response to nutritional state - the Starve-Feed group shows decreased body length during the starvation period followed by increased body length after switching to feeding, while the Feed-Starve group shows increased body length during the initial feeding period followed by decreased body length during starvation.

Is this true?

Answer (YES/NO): YES